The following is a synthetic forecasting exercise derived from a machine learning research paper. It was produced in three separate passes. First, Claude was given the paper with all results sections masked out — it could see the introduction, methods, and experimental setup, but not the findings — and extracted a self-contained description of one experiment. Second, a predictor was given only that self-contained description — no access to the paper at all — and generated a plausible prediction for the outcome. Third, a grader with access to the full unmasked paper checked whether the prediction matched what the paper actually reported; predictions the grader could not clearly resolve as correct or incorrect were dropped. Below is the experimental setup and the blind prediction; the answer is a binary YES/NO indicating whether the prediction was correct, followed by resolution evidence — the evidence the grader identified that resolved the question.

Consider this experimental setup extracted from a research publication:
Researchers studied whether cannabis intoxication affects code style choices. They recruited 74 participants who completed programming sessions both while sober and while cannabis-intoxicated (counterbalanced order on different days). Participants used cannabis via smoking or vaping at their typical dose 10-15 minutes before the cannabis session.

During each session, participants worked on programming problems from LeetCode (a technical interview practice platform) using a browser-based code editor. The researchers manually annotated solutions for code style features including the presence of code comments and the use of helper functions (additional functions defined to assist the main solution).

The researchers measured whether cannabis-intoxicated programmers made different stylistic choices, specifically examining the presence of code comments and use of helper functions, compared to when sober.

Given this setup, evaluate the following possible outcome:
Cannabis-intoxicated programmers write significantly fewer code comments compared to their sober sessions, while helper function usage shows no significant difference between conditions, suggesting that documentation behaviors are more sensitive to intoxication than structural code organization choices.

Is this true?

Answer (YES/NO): NO